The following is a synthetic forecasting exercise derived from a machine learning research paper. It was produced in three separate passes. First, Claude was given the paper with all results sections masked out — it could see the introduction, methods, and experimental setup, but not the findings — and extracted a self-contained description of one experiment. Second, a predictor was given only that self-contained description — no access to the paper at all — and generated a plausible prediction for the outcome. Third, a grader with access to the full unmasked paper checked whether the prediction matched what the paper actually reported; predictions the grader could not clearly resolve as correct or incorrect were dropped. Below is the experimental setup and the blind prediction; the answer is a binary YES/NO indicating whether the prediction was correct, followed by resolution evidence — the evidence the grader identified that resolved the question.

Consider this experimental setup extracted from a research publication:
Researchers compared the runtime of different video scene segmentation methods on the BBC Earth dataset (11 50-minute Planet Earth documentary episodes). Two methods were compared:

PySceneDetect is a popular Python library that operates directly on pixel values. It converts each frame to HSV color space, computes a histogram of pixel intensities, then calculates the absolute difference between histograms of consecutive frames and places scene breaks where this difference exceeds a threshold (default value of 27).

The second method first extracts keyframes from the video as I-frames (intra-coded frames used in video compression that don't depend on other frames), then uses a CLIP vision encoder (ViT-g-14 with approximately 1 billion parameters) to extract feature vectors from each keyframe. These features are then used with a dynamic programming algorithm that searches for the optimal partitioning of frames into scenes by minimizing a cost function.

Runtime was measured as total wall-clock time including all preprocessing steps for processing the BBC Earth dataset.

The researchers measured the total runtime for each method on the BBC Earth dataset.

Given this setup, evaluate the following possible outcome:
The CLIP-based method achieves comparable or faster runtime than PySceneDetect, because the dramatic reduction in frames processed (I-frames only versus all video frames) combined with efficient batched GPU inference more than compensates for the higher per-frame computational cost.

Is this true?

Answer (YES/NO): YES